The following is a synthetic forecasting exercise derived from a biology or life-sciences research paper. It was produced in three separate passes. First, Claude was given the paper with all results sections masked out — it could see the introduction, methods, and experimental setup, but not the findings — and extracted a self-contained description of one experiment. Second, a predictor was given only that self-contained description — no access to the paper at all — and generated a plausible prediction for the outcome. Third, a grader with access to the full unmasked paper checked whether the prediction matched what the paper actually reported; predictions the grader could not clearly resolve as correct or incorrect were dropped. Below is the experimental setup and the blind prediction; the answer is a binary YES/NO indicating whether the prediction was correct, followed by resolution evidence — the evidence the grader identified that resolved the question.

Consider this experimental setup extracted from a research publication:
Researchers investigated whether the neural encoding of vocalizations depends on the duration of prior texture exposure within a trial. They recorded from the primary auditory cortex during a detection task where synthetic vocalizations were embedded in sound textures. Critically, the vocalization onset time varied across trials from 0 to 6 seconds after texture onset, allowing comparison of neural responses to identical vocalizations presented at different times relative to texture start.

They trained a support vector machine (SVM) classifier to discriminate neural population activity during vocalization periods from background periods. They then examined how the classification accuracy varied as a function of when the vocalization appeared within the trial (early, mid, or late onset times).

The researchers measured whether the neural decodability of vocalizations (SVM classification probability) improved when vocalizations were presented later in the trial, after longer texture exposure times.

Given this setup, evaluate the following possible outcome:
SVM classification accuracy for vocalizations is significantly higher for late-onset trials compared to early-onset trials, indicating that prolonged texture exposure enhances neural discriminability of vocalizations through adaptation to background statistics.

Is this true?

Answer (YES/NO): YES